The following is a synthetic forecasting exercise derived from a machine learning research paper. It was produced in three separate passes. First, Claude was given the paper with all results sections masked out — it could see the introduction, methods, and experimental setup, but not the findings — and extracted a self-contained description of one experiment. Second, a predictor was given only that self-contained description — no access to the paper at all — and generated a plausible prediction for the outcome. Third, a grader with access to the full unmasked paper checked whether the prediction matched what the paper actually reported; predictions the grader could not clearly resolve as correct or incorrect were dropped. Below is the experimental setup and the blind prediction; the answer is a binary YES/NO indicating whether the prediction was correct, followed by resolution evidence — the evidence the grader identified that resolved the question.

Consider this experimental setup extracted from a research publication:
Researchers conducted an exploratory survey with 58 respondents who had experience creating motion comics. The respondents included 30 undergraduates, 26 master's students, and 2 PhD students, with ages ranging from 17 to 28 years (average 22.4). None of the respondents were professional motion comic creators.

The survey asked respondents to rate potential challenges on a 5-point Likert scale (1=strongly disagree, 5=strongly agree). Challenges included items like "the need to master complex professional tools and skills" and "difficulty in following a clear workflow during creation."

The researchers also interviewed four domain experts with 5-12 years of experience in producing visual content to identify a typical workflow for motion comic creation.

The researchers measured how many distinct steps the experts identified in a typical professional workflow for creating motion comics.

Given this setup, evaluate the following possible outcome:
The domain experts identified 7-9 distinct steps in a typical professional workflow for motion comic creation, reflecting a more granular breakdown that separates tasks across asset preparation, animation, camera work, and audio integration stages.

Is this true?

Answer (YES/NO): NO